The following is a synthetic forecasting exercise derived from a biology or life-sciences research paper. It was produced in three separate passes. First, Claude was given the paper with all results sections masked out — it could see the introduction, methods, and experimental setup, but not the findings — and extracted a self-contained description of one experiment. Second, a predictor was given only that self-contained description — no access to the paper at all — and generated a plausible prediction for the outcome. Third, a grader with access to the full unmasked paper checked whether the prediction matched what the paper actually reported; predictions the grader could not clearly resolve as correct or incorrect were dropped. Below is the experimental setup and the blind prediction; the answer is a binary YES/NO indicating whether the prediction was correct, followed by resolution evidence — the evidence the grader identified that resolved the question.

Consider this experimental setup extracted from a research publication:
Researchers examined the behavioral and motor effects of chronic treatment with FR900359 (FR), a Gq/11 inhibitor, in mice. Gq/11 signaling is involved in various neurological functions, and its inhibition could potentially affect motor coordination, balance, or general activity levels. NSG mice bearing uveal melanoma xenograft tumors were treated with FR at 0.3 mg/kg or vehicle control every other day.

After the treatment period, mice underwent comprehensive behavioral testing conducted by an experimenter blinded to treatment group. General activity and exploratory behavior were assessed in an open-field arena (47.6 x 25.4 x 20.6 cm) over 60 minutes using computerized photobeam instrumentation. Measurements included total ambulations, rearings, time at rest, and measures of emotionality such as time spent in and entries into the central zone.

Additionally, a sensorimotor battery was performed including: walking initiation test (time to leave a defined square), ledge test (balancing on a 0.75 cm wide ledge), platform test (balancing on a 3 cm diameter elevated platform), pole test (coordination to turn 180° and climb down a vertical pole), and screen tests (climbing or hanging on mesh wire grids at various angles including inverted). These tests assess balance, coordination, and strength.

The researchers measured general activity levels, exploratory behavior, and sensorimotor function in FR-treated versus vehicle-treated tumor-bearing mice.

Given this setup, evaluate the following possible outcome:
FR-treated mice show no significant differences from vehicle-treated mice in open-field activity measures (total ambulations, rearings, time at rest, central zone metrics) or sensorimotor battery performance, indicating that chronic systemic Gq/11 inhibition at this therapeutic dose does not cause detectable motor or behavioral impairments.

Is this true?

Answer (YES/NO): YES